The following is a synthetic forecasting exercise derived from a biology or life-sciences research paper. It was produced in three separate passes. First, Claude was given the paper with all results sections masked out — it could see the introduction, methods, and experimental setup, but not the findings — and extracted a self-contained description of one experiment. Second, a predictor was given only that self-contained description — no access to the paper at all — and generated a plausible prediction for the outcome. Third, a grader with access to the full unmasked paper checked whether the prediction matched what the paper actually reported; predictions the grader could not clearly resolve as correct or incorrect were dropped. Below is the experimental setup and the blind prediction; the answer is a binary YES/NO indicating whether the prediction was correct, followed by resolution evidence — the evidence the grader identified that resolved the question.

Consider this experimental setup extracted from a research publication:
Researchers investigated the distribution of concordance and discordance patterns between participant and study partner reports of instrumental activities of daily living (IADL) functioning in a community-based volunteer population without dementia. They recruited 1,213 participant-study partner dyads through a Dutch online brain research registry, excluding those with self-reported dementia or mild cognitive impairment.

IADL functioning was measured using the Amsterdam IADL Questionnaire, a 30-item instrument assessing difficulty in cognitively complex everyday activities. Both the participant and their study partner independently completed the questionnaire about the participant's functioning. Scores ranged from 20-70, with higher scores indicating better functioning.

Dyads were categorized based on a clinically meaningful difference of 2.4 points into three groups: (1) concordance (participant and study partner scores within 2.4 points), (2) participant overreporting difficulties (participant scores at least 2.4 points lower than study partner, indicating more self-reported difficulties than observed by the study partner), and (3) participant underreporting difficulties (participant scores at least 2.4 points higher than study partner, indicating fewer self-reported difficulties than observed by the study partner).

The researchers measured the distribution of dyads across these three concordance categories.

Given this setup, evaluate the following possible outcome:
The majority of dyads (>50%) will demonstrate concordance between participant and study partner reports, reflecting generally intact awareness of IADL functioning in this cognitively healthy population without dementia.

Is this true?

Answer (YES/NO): YES